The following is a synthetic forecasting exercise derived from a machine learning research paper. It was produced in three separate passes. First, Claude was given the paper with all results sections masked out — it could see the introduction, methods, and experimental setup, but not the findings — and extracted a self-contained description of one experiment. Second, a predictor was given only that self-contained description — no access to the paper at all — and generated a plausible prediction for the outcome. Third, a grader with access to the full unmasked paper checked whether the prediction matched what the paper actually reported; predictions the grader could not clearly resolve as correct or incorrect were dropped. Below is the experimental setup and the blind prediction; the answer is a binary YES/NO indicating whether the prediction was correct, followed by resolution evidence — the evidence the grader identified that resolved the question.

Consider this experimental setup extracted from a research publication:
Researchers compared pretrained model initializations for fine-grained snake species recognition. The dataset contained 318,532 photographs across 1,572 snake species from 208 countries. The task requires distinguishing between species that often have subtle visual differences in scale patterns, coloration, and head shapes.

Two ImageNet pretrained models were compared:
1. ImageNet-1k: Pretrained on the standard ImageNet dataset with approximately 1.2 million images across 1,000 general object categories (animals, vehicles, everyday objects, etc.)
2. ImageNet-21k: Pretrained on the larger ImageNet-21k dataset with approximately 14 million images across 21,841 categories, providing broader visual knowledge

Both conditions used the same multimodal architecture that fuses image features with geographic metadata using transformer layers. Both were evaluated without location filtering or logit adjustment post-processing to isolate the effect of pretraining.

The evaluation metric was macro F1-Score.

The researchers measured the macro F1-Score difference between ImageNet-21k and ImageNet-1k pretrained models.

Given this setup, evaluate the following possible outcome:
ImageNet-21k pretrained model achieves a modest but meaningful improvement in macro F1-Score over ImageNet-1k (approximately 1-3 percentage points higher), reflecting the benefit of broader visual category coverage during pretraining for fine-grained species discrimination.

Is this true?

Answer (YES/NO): YES